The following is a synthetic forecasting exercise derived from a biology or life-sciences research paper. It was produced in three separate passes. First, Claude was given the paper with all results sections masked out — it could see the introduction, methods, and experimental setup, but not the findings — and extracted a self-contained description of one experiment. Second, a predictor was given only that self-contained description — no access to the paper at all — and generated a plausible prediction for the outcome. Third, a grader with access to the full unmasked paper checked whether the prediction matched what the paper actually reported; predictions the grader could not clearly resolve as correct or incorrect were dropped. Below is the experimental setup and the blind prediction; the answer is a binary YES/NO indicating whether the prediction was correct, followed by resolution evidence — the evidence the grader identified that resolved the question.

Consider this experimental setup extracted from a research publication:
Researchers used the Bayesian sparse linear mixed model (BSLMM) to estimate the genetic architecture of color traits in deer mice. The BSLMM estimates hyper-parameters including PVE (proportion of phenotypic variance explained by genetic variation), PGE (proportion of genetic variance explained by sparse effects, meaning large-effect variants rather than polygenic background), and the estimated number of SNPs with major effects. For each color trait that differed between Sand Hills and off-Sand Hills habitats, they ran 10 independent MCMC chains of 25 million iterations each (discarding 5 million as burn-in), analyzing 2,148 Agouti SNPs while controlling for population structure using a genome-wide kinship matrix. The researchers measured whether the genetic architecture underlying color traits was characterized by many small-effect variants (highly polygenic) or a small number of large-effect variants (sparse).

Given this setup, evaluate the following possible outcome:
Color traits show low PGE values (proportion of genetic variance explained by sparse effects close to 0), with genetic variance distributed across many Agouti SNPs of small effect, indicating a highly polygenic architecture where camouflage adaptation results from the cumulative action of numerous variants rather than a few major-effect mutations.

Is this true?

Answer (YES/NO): NO